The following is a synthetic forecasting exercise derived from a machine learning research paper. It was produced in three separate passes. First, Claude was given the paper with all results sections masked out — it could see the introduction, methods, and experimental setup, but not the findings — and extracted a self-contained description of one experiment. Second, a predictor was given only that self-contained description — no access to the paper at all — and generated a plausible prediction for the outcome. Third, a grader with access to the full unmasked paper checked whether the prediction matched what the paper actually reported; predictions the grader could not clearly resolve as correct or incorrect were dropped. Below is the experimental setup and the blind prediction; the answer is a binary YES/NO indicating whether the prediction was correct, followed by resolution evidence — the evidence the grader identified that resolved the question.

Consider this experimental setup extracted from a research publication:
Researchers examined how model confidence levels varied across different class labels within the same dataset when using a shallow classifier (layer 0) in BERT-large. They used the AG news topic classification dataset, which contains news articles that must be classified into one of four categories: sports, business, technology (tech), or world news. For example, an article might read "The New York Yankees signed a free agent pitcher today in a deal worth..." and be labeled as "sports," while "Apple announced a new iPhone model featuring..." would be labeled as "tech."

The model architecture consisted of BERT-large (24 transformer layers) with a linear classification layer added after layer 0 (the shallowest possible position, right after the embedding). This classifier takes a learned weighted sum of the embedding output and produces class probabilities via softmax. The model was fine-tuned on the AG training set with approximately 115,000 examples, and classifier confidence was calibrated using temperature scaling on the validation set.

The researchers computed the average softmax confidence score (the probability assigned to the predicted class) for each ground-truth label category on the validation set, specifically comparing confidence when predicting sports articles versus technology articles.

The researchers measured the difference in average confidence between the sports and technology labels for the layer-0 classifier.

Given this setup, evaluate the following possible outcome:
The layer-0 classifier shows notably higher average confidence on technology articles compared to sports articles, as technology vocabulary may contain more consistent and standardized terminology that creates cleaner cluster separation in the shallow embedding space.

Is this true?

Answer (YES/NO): NO